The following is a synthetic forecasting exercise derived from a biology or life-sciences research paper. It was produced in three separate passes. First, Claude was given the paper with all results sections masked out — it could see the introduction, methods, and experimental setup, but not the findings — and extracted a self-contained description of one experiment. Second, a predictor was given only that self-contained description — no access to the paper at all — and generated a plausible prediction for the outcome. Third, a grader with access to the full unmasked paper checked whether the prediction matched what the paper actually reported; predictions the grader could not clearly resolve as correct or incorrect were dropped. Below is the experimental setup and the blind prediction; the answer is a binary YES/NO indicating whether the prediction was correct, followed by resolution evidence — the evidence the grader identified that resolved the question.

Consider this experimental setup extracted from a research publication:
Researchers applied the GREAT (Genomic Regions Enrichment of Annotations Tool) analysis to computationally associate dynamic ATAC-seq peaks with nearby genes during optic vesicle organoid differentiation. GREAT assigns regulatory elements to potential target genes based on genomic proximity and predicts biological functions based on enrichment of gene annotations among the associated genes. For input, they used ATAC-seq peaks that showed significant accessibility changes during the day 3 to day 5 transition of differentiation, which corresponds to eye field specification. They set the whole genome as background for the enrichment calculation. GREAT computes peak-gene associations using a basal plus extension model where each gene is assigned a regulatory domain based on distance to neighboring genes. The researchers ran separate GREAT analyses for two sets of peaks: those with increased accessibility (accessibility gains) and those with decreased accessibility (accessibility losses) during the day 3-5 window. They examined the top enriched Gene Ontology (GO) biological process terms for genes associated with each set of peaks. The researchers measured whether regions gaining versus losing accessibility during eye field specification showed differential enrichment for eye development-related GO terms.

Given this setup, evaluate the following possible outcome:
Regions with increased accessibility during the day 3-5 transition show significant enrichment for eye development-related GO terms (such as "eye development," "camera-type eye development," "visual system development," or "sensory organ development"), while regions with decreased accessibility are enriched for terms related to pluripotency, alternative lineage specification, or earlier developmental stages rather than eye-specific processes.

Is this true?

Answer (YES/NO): YES